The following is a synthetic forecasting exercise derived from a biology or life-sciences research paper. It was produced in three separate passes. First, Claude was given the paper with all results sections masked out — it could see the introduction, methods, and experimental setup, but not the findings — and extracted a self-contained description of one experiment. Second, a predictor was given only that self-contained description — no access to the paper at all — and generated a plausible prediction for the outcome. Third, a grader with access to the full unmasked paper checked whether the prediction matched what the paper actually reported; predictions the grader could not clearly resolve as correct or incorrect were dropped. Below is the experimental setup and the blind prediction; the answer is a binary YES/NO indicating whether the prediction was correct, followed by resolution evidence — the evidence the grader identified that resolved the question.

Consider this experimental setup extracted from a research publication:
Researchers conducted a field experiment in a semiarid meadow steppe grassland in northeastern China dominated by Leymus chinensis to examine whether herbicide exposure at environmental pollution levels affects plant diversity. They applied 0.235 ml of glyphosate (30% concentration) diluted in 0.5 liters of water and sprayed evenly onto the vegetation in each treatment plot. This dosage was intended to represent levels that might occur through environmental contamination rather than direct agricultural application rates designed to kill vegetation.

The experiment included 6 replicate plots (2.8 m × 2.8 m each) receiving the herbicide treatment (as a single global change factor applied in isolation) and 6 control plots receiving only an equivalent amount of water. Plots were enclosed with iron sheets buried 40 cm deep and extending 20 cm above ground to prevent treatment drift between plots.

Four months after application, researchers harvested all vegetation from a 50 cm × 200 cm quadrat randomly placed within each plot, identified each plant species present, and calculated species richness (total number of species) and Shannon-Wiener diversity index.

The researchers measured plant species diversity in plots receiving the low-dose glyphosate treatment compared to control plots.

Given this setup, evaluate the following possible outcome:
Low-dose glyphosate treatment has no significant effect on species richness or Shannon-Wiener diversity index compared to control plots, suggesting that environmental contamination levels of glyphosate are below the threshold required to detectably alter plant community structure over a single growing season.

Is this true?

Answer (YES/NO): YES